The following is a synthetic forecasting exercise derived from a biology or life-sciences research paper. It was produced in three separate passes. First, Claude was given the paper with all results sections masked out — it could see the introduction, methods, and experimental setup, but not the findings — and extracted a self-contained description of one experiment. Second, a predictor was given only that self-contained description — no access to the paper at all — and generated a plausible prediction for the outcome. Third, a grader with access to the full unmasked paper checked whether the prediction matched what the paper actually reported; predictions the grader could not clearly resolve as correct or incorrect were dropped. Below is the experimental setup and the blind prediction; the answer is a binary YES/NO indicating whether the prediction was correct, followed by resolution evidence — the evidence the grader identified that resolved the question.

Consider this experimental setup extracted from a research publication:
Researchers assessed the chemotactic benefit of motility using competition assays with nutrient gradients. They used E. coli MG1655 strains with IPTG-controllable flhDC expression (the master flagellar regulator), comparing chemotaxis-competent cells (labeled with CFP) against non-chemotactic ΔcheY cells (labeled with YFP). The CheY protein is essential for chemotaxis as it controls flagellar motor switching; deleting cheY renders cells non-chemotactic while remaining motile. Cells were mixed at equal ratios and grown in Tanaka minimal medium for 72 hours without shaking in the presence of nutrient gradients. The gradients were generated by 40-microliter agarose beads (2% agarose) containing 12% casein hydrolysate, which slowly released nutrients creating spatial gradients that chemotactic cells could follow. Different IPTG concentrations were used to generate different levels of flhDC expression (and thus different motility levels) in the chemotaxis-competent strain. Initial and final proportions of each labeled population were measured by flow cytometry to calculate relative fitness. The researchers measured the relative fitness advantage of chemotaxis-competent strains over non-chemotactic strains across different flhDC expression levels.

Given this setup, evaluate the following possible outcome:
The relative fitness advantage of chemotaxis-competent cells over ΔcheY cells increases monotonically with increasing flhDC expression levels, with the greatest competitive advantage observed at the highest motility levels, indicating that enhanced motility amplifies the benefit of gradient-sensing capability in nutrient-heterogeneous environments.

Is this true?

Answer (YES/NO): NO